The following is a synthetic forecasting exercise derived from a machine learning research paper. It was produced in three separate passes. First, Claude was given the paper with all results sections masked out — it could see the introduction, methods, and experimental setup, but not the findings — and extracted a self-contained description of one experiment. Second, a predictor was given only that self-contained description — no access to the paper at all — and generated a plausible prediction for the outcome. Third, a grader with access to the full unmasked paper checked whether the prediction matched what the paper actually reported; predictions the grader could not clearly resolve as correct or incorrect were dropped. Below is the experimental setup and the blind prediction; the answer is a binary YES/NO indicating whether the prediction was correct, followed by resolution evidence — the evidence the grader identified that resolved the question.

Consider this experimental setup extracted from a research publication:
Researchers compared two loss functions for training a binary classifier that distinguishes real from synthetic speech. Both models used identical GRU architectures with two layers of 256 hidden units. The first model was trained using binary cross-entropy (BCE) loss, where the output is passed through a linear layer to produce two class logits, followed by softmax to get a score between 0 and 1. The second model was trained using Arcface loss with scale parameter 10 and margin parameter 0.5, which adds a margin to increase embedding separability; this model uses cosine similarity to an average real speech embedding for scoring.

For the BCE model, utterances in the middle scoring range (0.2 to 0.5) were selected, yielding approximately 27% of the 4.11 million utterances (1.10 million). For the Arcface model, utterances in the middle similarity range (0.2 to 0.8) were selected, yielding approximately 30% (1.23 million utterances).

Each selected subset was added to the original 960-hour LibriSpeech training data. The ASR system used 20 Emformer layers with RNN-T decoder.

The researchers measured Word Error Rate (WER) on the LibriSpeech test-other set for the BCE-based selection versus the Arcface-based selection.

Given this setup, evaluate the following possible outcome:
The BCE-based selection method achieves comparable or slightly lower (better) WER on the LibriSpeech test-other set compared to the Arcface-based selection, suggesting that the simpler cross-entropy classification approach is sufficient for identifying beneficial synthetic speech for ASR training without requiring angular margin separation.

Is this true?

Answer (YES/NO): NO